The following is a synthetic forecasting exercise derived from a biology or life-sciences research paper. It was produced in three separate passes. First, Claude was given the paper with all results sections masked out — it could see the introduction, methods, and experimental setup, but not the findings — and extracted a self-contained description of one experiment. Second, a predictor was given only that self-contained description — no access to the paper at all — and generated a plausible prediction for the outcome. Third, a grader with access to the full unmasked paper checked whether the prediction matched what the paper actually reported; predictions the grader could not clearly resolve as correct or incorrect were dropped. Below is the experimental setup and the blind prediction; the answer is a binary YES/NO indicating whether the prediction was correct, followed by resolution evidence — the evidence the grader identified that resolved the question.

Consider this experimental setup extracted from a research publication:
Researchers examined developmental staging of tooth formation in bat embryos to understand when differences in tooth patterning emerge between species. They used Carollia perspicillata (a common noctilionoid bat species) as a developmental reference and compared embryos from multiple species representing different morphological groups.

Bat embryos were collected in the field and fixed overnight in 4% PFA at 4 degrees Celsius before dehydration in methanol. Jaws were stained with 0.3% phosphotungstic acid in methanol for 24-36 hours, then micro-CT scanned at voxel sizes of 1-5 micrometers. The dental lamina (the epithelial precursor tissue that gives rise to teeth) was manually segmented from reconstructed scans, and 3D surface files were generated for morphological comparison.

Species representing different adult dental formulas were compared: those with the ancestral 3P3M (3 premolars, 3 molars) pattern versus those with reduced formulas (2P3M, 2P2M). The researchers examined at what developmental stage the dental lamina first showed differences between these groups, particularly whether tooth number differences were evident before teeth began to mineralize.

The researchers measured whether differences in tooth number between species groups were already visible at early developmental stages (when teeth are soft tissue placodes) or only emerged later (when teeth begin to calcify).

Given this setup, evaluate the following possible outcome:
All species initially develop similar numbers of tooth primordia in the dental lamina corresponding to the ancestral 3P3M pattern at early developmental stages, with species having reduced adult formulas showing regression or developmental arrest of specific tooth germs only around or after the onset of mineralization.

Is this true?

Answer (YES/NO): NO